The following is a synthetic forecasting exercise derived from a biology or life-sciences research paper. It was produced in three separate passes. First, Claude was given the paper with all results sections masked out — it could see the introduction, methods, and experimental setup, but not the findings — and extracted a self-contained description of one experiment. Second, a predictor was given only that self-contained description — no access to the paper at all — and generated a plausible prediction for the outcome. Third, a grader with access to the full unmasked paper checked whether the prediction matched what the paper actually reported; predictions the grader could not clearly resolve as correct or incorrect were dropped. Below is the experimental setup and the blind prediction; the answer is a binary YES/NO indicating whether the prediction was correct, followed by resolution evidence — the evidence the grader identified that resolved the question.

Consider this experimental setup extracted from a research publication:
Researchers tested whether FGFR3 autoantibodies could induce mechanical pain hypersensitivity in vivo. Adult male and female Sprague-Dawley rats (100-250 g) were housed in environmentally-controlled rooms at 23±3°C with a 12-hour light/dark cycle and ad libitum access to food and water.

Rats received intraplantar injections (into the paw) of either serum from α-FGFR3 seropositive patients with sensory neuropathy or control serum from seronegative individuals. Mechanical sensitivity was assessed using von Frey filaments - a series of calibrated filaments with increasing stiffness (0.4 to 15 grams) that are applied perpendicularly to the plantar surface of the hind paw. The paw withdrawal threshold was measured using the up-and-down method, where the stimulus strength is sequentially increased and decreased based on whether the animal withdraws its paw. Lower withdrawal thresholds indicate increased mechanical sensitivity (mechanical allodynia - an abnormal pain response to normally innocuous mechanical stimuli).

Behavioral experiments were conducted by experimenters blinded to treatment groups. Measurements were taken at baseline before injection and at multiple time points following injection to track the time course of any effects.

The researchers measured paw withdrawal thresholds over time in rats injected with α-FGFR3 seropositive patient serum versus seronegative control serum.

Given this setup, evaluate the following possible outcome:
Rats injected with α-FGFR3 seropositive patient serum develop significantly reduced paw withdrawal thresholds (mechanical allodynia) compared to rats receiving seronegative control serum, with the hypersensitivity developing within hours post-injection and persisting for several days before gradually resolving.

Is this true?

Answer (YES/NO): YES